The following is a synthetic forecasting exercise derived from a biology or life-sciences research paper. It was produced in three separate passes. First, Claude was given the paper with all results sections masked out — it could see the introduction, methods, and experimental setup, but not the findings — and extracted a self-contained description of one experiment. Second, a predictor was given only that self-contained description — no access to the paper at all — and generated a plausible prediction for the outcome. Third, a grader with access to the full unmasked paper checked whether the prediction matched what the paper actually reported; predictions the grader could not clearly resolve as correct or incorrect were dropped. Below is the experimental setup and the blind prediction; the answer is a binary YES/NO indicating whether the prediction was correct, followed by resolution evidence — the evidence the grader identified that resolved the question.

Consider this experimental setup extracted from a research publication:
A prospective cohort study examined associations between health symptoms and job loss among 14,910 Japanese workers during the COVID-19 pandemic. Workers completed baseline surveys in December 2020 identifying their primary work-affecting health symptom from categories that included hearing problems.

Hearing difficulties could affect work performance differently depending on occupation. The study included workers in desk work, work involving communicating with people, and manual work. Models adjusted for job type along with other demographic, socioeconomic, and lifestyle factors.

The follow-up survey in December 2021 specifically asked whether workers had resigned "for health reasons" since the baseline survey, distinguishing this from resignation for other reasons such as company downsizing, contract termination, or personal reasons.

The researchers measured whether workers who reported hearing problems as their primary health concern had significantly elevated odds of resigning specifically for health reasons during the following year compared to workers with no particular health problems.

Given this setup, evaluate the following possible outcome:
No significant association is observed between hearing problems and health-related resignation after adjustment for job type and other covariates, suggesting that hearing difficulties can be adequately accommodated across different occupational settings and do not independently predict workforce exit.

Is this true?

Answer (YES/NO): YES